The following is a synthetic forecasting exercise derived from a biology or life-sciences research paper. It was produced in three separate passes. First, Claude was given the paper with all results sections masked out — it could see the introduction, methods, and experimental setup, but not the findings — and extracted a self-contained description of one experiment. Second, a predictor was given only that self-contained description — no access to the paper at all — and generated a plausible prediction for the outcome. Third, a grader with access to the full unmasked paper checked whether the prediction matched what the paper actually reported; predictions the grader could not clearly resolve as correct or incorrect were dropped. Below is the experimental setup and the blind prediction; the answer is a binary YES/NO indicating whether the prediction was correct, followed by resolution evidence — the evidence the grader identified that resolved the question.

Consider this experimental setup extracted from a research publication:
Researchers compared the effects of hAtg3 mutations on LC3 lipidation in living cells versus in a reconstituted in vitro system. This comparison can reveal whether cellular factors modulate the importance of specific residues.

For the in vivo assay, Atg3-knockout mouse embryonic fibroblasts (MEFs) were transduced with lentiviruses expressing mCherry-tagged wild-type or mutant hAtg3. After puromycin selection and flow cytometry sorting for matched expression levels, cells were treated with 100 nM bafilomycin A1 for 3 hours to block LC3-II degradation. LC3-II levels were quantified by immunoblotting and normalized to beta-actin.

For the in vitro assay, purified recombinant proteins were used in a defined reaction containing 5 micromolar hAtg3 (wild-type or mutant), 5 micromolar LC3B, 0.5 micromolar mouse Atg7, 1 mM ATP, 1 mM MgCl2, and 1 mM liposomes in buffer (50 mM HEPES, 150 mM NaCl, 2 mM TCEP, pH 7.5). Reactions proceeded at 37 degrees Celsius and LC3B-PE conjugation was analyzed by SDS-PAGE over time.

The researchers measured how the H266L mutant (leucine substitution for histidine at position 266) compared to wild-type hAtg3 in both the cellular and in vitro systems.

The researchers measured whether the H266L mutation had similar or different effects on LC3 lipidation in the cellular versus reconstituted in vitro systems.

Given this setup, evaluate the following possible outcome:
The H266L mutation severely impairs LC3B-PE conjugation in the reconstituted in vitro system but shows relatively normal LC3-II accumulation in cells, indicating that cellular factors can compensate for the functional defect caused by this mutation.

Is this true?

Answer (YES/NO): NO